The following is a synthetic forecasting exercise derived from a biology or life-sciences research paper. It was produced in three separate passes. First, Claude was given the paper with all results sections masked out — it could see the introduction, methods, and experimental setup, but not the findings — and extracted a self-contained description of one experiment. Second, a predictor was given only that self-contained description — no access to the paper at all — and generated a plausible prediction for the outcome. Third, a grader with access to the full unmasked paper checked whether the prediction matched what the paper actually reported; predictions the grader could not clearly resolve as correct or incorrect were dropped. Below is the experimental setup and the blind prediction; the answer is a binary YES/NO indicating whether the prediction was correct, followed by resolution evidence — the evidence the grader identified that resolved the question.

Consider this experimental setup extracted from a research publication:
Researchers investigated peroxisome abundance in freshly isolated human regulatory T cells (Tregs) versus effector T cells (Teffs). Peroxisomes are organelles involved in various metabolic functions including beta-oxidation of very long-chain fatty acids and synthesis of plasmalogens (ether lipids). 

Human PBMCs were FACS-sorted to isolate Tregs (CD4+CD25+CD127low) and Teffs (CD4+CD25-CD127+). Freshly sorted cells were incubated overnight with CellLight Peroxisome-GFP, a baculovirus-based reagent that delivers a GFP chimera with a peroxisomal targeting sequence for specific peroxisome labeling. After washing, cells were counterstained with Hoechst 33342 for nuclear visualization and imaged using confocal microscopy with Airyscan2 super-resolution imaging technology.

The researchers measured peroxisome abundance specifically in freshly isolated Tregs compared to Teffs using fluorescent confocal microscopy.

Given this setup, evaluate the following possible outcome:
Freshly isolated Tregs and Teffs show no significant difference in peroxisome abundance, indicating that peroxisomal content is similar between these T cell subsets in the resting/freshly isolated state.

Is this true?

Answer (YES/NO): YES